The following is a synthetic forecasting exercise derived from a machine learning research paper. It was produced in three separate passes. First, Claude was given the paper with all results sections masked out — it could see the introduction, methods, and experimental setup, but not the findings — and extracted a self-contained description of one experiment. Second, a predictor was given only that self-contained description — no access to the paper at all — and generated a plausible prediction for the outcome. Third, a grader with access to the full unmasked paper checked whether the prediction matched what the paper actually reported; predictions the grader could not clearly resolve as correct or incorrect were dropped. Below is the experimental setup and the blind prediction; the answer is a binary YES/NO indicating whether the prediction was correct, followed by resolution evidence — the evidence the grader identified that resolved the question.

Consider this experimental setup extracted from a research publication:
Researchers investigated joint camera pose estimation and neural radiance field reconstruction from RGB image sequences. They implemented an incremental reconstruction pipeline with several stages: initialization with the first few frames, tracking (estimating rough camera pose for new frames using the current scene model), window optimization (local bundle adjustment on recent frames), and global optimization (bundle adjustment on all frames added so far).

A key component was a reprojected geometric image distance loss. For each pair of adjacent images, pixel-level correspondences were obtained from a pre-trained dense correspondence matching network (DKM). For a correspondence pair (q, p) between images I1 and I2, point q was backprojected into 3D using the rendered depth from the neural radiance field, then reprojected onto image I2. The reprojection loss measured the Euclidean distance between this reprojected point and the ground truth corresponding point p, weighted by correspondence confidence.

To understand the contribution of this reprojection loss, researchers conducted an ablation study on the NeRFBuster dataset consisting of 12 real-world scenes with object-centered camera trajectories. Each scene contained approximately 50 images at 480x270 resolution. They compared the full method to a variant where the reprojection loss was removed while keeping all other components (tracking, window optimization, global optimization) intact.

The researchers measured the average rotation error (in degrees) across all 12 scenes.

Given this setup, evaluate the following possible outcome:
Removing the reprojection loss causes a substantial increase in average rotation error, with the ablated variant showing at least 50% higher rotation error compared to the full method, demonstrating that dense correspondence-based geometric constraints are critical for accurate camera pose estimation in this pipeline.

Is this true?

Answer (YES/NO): YES